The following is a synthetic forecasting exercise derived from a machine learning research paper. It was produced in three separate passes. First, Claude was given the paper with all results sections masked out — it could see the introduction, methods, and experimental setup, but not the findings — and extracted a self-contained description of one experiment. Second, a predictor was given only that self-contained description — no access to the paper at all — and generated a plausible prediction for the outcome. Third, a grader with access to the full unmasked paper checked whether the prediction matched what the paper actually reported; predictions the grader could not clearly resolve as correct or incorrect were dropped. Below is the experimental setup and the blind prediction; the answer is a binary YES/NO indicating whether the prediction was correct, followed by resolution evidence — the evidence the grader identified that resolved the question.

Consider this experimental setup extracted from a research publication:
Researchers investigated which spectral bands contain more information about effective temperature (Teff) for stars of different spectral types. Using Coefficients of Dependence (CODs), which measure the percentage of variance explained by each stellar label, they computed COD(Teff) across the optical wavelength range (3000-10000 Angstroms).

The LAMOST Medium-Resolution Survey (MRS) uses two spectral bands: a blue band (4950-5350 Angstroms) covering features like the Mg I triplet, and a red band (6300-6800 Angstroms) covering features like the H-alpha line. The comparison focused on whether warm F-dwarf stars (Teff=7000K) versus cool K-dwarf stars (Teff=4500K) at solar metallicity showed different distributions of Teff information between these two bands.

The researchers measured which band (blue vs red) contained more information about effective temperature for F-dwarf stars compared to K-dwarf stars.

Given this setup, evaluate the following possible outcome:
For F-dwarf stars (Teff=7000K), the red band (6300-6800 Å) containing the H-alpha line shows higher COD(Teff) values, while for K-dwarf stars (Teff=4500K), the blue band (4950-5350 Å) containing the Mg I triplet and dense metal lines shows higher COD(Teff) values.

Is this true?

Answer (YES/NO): YES